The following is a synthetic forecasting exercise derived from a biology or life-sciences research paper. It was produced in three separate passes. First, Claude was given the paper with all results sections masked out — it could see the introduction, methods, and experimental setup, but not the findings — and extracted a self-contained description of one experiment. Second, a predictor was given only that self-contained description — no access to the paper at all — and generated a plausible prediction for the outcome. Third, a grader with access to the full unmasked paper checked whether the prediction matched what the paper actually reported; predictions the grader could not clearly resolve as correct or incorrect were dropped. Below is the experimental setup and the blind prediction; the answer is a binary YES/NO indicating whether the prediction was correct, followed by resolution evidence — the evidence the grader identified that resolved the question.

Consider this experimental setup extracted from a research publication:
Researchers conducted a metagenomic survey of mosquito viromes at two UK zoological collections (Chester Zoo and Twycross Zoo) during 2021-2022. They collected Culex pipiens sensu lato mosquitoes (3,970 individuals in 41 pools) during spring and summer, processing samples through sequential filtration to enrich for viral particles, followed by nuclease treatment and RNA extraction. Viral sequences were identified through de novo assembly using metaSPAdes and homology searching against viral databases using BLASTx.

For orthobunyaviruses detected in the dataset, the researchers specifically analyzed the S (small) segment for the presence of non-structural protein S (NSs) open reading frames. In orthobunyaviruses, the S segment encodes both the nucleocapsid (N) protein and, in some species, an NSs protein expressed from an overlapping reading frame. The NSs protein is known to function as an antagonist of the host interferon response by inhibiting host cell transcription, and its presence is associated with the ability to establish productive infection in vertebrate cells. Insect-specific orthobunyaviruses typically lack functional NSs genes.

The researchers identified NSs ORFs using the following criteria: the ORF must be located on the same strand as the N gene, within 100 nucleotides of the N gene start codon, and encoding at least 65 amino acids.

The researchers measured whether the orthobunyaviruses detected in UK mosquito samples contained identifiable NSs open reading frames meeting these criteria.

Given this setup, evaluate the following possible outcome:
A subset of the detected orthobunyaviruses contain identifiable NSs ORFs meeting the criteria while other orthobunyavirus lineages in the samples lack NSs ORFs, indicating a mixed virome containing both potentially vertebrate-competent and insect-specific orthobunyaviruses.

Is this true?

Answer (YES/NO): YES